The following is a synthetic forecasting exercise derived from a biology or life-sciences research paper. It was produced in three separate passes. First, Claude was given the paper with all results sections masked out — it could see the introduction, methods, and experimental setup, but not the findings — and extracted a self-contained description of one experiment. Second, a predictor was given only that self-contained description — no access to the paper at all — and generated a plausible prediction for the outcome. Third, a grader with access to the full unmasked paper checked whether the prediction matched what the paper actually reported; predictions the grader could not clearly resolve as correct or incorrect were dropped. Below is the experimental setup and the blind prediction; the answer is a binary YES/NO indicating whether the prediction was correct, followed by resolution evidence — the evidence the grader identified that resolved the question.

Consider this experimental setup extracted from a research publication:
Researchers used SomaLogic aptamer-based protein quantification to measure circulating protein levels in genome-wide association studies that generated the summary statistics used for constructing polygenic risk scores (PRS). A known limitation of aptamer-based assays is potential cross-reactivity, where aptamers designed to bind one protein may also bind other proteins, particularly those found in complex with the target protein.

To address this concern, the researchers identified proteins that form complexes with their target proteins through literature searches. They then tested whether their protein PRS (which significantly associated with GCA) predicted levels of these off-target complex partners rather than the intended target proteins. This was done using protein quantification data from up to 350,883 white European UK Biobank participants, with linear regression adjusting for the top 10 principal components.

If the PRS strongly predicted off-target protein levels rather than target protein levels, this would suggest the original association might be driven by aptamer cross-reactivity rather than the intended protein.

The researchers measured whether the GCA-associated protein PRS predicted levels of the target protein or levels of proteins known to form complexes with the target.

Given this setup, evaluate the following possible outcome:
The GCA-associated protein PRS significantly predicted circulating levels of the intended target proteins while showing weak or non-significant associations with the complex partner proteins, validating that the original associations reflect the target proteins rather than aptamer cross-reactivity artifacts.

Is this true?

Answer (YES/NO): NO